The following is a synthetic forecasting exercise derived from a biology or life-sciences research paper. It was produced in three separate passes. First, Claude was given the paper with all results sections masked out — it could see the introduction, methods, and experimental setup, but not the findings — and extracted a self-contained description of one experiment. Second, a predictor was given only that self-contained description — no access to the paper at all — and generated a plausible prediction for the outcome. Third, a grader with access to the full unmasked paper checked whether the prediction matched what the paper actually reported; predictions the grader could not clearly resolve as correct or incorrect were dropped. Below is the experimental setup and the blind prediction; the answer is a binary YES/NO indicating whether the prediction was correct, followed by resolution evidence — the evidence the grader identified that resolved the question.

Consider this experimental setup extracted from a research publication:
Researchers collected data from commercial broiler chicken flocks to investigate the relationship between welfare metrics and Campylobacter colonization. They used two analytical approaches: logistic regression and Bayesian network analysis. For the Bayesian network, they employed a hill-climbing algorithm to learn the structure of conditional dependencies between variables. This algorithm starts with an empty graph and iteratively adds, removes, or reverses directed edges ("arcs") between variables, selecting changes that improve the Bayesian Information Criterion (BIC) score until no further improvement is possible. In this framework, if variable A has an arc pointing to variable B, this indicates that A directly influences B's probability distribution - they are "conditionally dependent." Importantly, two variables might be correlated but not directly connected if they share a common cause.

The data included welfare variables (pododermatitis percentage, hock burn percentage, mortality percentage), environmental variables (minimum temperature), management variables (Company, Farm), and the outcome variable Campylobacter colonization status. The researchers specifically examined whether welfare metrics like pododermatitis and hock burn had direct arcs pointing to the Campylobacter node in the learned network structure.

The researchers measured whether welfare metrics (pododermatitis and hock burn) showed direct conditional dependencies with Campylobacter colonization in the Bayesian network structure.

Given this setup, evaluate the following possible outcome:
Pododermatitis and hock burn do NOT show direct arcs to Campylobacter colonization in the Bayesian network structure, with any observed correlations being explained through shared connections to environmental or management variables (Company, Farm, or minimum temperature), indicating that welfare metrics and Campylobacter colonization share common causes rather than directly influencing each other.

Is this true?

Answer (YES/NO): YES